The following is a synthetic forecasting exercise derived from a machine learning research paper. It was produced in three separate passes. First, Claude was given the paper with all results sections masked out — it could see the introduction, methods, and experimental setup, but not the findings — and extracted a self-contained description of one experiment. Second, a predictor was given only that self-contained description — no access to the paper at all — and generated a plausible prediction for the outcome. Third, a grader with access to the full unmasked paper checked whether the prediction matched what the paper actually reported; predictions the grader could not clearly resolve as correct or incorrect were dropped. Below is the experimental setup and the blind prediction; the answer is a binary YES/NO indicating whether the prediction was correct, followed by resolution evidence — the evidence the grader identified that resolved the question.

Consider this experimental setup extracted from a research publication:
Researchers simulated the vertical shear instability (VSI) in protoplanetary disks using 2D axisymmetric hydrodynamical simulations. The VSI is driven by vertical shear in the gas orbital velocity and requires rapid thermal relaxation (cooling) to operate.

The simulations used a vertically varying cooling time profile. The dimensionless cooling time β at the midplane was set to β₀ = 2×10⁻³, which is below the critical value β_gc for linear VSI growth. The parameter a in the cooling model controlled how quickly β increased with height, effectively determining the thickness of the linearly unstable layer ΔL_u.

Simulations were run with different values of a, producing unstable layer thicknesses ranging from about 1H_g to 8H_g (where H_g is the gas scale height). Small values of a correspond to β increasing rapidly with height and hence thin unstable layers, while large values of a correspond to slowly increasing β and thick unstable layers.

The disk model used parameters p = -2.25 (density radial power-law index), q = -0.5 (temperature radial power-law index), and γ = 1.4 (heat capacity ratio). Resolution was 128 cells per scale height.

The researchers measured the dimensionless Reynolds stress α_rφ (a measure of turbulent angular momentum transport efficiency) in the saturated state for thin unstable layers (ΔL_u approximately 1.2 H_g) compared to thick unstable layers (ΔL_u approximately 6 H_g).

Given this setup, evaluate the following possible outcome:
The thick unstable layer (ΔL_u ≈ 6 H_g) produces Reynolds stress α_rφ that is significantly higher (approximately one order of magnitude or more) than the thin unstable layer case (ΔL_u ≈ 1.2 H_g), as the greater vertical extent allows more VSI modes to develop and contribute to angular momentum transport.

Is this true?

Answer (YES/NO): YES